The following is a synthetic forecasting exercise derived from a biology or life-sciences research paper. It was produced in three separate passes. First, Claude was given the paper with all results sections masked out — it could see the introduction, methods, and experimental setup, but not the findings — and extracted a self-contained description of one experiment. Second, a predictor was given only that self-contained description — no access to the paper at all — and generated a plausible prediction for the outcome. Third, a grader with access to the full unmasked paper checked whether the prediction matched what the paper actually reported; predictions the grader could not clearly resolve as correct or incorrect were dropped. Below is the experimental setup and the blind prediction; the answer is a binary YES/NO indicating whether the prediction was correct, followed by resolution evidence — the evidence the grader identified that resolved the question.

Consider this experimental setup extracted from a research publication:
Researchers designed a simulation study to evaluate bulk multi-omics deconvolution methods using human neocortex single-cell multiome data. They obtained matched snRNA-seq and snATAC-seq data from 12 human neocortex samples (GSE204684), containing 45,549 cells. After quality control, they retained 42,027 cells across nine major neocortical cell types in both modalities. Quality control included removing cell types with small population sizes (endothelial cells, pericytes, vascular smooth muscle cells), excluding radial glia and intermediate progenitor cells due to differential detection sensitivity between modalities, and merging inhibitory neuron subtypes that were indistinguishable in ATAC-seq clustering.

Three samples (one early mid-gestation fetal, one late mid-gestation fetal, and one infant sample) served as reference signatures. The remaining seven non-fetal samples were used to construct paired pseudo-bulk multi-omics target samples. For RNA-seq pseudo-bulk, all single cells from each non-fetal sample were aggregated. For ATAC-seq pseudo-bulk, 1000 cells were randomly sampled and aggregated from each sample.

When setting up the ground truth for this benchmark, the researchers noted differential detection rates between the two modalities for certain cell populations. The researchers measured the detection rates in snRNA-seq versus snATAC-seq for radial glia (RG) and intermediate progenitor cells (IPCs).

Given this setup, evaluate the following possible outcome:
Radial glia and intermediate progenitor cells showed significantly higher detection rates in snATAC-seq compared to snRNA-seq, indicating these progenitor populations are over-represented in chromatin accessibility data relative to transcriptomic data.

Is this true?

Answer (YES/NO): YES